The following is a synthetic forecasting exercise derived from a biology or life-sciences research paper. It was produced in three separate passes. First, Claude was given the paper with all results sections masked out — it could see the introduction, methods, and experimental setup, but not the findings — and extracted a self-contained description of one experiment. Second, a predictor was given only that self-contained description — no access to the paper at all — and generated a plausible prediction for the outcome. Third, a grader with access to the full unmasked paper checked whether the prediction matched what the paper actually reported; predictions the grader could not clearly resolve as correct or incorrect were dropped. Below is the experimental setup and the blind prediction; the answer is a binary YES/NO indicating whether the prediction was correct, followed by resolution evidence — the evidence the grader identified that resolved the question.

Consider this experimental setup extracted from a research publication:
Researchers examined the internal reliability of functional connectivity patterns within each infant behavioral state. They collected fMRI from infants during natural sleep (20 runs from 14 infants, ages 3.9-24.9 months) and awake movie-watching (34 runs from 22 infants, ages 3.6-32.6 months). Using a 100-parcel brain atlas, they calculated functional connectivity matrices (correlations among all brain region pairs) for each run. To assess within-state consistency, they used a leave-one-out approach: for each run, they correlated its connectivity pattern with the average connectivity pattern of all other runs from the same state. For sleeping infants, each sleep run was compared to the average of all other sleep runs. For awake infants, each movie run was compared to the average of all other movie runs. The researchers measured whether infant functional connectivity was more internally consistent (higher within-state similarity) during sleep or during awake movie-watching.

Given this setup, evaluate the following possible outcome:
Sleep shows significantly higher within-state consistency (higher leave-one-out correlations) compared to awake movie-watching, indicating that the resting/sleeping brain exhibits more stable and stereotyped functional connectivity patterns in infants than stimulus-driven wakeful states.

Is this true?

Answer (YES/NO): NO